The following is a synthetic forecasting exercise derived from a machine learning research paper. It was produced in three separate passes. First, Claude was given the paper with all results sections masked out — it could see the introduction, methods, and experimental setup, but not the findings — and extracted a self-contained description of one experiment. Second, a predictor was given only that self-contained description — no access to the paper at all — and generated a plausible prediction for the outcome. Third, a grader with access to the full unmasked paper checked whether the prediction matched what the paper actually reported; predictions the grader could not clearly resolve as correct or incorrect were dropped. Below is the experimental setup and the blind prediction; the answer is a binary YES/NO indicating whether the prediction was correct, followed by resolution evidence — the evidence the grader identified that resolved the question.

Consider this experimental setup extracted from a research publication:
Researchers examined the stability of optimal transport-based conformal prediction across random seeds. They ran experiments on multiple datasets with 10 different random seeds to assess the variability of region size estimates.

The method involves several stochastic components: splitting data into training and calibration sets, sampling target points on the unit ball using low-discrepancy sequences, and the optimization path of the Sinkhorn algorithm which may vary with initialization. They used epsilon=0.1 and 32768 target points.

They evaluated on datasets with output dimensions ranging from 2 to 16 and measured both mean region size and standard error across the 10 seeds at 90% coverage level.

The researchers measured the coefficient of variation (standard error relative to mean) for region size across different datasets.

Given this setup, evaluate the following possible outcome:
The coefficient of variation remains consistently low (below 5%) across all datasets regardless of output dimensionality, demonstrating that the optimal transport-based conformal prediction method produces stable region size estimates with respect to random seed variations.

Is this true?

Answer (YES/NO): NO